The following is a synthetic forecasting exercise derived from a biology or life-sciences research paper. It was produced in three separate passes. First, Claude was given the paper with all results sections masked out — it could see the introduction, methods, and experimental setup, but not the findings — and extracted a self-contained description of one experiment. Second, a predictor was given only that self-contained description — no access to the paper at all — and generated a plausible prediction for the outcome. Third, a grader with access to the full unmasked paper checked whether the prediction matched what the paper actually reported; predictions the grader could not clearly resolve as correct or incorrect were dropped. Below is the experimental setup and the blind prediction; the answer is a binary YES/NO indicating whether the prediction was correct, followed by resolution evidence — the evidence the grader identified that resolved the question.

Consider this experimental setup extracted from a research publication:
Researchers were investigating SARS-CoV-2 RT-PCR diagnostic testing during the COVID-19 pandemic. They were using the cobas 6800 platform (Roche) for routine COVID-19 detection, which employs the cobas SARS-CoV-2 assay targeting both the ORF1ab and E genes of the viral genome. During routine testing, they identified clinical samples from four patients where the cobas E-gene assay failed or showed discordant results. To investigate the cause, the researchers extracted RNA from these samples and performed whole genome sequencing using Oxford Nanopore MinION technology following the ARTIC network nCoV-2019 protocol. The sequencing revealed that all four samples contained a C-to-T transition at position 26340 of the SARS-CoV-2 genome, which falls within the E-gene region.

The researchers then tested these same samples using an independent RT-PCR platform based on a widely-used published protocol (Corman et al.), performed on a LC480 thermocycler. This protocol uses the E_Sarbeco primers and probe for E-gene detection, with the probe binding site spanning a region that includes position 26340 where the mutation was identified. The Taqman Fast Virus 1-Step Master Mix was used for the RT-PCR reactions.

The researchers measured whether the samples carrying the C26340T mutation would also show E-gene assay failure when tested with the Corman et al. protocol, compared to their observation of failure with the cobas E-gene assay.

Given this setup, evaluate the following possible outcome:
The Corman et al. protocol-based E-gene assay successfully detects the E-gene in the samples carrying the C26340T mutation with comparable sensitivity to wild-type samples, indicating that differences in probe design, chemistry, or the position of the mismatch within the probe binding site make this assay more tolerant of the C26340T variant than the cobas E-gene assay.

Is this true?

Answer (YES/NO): YES